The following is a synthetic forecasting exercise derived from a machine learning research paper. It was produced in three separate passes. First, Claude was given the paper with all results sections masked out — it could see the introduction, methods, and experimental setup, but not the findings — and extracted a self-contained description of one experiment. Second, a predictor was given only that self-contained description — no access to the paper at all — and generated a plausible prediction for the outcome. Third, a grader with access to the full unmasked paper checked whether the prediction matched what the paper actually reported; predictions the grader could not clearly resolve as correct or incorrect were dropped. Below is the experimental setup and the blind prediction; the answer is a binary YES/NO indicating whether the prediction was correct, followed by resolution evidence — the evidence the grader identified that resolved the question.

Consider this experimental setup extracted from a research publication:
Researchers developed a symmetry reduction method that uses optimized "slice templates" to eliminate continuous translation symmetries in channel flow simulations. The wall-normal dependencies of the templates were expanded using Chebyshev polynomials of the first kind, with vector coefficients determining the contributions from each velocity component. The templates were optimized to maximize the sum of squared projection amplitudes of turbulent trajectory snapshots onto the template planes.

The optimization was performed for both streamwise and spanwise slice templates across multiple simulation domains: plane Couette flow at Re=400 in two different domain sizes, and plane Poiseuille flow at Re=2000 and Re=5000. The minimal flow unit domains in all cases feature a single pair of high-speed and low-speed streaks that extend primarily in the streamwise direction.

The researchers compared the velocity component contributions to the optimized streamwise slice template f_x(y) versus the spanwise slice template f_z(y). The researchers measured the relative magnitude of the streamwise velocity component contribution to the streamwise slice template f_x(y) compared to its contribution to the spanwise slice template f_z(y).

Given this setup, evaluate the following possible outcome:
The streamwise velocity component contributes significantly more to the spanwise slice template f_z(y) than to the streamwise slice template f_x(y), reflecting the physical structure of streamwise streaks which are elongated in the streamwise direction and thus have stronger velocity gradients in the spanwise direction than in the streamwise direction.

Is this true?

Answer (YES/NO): YES